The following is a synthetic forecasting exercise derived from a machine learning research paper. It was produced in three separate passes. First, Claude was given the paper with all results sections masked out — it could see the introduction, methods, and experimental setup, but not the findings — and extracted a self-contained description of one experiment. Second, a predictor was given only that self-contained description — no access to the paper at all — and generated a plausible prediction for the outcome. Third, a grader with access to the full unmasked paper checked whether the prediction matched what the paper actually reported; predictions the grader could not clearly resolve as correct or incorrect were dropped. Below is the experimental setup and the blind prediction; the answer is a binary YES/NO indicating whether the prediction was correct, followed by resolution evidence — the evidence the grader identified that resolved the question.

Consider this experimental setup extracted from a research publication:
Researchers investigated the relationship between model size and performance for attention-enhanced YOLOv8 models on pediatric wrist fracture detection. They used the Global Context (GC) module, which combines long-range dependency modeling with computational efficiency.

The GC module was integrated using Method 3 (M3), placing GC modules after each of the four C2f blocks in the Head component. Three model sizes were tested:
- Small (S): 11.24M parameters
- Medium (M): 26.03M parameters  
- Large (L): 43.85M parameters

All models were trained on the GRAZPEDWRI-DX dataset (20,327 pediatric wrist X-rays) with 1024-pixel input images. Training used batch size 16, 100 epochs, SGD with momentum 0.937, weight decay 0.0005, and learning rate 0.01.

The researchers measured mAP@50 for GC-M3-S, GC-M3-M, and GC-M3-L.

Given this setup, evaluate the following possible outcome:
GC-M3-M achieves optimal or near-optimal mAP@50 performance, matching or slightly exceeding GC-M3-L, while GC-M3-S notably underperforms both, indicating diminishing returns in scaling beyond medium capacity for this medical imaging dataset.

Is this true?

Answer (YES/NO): NO